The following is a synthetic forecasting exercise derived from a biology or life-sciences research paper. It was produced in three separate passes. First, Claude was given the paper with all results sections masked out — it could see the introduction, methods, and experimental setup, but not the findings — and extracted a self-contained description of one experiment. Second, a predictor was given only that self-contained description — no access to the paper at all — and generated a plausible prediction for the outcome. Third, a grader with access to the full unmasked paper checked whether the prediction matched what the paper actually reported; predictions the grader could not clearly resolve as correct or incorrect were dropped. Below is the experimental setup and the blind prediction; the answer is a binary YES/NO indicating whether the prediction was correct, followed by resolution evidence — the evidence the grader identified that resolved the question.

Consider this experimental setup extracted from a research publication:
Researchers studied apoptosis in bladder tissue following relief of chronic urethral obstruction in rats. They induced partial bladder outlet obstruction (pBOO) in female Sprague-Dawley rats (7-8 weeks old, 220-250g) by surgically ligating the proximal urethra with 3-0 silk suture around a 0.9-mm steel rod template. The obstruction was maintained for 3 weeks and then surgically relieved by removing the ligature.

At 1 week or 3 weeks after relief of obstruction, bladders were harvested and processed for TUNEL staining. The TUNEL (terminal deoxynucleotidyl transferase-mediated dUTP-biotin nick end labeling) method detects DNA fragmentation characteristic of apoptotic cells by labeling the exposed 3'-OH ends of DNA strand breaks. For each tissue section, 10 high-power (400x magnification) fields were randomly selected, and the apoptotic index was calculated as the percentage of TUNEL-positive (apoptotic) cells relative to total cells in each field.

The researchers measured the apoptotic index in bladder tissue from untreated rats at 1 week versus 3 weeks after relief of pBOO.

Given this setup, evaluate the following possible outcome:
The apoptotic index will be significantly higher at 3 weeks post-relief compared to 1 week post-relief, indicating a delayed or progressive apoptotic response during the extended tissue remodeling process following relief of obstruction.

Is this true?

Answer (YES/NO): NO